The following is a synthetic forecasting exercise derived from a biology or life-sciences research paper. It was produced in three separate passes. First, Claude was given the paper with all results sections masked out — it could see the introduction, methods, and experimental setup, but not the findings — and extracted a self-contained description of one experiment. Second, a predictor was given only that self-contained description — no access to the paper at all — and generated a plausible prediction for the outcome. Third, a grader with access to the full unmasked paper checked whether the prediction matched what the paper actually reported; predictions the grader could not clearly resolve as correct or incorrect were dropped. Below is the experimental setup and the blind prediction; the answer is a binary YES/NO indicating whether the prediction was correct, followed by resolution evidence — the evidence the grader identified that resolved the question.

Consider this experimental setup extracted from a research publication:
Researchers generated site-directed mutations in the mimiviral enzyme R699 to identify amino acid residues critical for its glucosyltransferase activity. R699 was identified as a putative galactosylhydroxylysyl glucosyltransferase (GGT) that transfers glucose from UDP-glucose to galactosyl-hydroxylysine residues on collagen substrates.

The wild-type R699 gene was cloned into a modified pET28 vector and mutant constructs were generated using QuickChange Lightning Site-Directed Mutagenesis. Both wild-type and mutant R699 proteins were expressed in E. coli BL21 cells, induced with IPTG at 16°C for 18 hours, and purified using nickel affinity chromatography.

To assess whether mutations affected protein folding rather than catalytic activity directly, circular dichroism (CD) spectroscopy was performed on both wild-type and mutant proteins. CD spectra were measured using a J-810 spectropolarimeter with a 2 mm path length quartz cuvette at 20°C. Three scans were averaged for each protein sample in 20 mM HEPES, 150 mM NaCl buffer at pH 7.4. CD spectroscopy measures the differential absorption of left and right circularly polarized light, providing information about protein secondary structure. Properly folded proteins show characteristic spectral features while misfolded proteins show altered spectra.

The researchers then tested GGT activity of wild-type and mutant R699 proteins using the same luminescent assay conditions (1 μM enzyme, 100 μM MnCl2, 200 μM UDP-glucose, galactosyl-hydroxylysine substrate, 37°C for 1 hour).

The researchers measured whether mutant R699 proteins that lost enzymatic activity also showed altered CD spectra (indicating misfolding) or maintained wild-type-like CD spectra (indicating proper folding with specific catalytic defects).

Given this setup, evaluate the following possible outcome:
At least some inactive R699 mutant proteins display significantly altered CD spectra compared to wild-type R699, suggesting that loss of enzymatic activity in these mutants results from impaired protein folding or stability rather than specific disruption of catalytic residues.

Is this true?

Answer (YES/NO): NO